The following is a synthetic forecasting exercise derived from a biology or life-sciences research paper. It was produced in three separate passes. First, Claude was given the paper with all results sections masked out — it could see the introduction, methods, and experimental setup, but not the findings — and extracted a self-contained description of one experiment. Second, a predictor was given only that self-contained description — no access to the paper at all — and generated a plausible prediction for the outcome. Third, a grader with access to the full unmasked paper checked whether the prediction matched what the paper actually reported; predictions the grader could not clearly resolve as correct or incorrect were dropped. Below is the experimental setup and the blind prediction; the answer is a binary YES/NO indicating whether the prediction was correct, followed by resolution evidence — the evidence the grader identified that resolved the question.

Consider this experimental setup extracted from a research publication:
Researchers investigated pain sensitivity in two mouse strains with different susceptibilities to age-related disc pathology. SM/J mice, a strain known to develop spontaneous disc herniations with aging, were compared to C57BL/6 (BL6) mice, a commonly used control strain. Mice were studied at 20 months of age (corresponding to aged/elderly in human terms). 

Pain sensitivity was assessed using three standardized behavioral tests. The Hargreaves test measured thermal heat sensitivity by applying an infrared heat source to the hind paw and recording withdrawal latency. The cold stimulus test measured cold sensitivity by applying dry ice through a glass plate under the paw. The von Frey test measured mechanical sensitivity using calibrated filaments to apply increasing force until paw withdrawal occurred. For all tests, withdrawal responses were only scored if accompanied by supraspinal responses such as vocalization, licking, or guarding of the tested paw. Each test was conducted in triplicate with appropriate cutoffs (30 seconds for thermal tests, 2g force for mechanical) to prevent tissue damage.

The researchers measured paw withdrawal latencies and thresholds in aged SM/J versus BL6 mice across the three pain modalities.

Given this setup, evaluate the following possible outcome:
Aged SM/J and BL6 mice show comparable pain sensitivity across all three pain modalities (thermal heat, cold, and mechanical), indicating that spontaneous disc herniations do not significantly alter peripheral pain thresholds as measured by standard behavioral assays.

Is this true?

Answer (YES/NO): NO